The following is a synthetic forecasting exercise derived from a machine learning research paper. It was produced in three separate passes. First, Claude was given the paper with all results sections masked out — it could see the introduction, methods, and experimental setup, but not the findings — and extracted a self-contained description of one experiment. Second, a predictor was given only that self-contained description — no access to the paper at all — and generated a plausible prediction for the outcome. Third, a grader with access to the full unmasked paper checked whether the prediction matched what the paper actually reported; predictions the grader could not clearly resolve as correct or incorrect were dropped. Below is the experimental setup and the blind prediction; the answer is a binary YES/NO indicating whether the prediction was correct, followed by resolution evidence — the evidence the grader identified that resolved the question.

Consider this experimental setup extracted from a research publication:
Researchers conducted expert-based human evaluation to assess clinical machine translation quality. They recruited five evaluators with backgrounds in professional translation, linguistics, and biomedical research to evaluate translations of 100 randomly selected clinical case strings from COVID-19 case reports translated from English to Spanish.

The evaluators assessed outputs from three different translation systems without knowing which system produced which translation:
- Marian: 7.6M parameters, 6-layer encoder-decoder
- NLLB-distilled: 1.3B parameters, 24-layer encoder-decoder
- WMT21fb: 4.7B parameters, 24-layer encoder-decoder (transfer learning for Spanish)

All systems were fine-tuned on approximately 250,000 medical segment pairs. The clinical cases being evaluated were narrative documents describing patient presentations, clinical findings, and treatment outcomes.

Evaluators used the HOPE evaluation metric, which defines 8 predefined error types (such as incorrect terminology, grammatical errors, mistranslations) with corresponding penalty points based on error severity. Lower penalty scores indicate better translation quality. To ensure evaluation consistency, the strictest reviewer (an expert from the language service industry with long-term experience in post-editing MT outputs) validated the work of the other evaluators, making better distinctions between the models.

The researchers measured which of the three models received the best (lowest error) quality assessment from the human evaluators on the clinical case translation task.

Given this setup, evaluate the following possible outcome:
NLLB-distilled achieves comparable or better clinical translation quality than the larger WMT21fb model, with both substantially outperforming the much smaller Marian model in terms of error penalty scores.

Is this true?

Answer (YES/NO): NO